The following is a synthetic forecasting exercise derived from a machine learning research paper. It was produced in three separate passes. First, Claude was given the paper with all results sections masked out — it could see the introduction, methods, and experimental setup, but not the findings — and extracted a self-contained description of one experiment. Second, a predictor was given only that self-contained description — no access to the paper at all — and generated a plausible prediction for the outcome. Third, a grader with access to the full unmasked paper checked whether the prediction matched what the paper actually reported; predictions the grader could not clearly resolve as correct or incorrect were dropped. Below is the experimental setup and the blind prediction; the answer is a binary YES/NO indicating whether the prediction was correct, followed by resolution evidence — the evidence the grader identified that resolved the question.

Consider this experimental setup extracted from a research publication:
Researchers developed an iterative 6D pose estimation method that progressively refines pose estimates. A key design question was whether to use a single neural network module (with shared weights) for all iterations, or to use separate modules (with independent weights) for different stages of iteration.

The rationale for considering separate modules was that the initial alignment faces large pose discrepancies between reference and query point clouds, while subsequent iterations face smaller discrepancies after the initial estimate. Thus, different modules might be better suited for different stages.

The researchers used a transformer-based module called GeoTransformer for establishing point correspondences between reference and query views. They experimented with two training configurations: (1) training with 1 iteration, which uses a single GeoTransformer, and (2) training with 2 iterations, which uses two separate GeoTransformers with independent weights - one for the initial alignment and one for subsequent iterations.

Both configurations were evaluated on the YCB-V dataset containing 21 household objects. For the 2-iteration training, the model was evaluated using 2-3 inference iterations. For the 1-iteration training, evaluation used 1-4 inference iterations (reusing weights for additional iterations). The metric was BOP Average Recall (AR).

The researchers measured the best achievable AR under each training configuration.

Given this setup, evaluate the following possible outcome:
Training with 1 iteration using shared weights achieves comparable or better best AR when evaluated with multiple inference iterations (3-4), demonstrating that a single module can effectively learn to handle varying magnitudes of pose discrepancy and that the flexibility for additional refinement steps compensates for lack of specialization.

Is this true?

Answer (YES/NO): NO